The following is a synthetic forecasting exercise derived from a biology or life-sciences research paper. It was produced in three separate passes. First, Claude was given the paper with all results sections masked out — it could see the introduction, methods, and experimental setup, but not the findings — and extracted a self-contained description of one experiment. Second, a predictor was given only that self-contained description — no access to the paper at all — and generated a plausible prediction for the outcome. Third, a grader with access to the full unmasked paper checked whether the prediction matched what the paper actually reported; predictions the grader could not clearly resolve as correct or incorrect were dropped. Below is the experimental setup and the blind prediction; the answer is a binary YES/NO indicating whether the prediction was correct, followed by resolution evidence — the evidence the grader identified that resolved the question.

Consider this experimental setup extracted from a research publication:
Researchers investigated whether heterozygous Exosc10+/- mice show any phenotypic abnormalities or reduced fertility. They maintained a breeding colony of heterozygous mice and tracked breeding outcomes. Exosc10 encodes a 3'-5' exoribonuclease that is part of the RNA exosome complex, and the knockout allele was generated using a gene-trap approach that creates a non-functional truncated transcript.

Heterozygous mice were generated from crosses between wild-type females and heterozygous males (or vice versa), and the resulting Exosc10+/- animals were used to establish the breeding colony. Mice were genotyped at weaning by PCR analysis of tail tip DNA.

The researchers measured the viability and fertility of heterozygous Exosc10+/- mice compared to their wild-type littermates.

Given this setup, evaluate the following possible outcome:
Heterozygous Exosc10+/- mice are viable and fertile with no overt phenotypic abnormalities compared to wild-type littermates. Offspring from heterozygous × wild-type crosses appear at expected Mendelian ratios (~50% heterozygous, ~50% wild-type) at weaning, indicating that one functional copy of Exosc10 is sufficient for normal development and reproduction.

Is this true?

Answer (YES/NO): YES